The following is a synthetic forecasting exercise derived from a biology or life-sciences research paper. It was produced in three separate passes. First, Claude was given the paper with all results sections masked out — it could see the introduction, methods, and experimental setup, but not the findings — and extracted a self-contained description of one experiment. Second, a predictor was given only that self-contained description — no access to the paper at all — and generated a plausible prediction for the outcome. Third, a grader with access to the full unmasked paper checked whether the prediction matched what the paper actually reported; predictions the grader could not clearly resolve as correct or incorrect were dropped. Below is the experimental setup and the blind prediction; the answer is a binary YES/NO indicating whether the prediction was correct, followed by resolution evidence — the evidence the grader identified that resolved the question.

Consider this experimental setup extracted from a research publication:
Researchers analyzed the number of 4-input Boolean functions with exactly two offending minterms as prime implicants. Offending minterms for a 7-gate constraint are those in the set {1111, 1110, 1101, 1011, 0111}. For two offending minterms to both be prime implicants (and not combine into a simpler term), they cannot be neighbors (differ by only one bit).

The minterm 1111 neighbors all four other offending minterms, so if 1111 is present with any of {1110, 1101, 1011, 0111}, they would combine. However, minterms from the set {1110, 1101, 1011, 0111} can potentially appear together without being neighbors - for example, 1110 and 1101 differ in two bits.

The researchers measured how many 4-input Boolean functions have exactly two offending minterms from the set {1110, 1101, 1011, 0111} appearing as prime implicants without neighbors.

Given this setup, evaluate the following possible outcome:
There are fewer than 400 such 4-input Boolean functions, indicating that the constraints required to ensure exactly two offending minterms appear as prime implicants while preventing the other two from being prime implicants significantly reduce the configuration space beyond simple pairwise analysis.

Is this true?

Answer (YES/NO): NO